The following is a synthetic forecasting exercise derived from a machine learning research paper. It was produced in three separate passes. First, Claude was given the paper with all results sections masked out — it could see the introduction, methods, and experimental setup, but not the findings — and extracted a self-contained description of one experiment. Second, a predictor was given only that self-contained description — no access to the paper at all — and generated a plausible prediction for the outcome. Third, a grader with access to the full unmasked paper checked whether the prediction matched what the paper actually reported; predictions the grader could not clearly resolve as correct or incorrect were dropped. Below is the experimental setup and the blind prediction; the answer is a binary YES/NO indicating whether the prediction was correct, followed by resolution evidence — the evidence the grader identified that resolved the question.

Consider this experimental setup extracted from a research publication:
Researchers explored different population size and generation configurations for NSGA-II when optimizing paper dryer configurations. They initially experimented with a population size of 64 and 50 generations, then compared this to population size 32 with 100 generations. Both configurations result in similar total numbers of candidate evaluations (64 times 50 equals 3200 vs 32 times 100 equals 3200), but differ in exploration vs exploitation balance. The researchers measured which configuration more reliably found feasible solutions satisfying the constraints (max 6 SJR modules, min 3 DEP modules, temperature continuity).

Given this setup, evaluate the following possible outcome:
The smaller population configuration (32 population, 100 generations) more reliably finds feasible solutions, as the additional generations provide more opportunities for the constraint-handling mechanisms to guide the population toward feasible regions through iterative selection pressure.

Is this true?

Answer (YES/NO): YES